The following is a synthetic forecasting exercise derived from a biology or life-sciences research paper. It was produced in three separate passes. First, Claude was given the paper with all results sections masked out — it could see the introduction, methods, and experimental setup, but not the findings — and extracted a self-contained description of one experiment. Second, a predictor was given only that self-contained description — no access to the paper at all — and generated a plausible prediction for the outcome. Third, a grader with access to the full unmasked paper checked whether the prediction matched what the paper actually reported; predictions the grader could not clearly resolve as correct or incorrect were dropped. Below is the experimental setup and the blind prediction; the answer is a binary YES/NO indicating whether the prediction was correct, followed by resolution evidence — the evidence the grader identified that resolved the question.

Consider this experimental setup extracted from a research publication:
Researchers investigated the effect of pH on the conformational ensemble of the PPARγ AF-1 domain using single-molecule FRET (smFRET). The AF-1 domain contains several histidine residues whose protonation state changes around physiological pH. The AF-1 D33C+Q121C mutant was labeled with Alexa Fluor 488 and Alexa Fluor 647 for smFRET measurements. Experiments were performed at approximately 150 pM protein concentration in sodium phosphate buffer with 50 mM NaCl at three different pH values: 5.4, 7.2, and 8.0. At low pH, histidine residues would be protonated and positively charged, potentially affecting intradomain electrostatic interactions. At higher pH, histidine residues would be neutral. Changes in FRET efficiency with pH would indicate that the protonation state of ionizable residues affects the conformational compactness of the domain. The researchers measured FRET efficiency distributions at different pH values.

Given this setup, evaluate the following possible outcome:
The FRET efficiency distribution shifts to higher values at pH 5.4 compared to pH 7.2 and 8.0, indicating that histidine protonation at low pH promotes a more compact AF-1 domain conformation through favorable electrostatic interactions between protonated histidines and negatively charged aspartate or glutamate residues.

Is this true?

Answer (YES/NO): NO